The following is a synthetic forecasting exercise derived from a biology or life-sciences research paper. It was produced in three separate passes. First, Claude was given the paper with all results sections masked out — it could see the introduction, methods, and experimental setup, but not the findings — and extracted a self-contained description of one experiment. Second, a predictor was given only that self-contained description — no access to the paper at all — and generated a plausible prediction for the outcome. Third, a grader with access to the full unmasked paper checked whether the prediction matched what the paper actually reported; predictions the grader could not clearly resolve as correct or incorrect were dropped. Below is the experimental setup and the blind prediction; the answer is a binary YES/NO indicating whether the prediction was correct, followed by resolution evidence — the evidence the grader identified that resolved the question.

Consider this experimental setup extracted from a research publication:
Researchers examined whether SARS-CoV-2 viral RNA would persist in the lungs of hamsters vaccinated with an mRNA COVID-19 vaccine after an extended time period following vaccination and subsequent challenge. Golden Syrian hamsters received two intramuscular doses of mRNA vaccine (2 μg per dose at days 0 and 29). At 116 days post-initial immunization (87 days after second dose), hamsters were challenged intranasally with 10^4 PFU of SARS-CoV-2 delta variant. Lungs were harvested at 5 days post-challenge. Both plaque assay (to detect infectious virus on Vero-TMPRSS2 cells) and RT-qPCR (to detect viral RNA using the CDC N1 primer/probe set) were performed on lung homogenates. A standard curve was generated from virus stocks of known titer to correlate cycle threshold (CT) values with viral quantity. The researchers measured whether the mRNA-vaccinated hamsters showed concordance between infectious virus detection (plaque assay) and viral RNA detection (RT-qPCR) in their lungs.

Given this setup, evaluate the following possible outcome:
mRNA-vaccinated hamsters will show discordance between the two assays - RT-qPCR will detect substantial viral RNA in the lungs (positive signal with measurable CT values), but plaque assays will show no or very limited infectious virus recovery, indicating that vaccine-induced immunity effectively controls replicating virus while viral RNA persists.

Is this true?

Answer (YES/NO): YES